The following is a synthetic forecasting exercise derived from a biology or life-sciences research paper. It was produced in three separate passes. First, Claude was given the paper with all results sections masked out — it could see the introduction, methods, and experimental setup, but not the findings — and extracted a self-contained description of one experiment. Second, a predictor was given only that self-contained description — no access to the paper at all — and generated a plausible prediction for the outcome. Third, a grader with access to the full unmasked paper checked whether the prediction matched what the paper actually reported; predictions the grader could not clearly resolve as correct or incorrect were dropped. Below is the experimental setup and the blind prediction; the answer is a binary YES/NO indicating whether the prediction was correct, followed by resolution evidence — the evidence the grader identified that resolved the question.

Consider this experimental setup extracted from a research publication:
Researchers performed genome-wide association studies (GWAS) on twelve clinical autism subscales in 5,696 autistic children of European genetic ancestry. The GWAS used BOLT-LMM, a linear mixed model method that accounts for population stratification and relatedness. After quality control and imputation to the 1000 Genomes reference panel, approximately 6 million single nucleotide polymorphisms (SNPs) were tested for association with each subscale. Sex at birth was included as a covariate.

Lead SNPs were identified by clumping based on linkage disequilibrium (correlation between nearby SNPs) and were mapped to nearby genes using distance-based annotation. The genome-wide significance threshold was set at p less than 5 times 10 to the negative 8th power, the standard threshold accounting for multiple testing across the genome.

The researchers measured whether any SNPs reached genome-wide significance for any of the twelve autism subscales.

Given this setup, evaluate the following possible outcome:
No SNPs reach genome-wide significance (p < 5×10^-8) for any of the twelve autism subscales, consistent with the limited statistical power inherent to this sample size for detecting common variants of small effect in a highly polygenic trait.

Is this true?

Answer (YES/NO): NO